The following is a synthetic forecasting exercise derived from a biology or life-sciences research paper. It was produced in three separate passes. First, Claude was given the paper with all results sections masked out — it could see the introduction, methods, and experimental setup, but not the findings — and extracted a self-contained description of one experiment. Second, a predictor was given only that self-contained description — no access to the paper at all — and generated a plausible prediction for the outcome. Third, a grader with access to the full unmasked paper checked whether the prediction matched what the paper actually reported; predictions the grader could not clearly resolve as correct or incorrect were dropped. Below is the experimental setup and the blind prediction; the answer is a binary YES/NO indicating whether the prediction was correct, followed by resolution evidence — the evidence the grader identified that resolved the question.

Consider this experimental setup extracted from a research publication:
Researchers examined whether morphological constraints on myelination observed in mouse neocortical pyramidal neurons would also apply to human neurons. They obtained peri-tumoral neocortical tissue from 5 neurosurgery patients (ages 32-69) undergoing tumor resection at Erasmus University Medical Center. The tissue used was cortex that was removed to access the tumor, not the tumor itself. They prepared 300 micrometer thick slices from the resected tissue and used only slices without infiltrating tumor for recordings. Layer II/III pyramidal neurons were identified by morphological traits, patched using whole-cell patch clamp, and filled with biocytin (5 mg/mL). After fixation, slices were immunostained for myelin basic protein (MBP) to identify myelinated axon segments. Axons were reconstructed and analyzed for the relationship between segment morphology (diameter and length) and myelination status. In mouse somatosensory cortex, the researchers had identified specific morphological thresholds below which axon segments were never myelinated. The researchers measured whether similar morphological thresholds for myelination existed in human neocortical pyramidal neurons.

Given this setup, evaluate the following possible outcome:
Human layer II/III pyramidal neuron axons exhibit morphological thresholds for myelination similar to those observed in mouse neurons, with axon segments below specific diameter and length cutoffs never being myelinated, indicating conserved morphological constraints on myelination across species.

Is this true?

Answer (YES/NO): YES